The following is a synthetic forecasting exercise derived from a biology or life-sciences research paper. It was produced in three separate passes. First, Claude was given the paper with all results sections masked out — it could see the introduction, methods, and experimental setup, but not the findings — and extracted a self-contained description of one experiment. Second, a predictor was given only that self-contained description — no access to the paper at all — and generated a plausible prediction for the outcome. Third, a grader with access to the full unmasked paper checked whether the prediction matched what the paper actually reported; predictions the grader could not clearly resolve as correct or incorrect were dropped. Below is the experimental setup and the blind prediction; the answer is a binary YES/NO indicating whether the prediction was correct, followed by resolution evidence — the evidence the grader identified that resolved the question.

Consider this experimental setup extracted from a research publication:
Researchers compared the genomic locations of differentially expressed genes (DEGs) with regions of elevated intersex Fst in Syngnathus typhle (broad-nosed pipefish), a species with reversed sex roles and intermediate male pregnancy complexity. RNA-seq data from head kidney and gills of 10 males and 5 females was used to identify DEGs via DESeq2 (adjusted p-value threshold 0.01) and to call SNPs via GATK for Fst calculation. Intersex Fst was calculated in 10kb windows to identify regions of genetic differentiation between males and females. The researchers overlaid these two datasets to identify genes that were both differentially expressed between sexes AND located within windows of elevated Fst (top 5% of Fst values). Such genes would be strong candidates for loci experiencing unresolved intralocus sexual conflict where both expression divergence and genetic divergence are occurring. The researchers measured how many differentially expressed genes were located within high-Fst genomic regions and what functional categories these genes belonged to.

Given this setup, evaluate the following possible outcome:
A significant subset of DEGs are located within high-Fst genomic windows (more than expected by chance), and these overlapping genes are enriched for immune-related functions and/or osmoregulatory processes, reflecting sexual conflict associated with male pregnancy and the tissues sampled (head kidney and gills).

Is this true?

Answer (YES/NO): NO